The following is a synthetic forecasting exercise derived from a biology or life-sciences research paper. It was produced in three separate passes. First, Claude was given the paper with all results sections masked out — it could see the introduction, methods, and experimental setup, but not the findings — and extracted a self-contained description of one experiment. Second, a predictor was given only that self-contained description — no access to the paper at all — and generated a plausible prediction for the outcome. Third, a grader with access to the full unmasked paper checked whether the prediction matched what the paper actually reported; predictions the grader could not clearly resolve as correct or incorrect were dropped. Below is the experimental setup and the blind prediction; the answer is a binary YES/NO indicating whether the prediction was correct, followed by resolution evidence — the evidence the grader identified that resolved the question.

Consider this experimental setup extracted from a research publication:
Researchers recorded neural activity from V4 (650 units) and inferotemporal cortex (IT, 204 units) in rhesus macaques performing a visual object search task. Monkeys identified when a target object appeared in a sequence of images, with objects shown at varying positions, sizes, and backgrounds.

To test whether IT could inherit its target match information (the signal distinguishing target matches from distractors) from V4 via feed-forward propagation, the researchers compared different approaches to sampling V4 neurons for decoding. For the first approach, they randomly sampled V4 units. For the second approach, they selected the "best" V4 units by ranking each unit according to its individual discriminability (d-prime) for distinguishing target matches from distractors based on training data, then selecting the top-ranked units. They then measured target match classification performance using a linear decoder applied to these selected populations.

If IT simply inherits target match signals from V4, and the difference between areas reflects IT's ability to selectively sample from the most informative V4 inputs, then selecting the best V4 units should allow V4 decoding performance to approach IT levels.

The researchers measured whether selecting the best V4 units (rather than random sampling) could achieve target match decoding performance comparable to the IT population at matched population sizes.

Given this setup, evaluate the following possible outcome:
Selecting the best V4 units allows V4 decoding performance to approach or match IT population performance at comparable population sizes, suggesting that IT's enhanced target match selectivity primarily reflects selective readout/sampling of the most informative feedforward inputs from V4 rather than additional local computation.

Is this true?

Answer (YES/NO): NO